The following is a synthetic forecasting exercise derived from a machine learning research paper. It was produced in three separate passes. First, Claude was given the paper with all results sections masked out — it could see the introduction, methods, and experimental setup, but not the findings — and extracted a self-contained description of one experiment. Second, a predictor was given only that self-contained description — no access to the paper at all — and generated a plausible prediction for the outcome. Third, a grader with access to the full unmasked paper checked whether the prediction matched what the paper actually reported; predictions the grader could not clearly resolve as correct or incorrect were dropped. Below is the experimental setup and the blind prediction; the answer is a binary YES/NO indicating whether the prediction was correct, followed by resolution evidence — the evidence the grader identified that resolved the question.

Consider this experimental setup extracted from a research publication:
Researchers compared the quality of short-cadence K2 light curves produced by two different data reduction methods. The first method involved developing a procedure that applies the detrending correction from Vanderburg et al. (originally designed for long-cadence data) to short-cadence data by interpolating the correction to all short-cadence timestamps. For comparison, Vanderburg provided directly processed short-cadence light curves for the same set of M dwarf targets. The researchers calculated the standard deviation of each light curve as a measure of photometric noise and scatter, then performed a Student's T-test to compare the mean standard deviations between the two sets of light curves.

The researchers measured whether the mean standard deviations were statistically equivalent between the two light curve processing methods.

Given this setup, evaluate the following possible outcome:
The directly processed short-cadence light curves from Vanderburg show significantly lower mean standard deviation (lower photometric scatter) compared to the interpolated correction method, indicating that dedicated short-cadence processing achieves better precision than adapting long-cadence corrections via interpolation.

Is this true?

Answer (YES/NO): NO